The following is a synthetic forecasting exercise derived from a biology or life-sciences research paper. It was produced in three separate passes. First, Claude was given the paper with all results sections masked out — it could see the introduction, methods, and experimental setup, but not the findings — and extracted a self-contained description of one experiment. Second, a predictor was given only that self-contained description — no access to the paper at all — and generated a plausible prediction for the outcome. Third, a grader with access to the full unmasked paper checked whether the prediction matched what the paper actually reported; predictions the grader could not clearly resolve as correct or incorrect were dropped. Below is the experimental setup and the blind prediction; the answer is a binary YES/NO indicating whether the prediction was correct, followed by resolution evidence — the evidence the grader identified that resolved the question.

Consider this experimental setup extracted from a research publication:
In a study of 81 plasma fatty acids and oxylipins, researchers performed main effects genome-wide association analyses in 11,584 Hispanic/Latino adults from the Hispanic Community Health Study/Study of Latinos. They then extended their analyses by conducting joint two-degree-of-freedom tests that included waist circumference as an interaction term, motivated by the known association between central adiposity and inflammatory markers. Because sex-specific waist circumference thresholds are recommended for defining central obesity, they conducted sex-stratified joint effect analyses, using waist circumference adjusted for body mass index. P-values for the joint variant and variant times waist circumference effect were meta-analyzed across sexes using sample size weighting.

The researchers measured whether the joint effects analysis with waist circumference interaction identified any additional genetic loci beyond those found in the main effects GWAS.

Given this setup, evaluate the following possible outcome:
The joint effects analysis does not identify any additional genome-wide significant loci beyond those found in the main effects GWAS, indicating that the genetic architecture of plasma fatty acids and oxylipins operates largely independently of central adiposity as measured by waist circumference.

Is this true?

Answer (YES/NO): NO